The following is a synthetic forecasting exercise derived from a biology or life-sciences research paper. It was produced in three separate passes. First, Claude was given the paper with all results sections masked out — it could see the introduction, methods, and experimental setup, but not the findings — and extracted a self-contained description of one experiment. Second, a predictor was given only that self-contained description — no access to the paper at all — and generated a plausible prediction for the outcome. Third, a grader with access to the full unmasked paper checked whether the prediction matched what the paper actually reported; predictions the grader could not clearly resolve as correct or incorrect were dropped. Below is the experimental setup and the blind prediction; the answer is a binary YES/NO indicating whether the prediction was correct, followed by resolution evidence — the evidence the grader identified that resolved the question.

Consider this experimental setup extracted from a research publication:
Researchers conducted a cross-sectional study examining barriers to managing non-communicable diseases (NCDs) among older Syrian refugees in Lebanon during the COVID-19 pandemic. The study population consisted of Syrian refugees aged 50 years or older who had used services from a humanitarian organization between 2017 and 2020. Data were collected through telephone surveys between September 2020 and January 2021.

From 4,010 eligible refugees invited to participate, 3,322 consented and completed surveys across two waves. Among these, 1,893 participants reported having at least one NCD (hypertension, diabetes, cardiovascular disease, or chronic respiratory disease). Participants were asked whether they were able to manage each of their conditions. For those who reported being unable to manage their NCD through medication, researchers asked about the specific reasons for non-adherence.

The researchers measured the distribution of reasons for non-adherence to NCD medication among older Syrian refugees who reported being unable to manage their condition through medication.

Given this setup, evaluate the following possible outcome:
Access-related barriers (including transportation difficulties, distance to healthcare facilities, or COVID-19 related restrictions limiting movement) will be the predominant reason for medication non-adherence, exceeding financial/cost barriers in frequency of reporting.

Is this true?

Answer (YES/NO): NO